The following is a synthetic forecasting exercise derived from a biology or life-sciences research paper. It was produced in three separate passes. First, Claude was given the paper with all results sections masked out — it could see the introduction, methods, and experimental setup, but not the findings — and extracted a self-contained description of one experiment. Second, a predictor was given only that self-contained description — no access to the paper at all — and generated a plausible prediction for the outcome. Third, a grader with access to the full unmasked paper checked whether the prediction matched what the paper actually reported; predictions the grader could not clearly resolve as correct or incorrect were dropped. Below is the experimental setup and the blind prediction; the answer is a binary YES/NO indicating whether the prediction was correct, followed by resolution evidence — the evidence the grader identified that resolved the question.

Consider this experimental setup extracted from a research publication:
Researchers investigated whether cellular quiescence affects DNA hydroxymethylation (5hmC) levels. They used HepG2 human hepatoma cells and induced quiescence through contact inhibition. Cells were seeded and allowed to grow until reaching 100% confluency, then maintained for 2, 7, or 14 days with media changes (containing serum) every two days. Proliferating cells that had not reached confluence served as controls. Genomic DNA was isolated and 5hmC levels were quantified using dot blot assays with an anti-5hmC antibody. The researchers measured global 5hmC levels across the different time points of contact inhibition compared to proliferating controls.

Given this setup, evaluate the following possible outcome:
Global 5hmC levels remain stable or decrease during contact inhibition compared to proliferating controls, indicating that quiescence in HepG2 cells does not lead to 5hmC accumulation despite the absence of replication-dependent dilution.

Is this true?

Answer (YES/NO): NO